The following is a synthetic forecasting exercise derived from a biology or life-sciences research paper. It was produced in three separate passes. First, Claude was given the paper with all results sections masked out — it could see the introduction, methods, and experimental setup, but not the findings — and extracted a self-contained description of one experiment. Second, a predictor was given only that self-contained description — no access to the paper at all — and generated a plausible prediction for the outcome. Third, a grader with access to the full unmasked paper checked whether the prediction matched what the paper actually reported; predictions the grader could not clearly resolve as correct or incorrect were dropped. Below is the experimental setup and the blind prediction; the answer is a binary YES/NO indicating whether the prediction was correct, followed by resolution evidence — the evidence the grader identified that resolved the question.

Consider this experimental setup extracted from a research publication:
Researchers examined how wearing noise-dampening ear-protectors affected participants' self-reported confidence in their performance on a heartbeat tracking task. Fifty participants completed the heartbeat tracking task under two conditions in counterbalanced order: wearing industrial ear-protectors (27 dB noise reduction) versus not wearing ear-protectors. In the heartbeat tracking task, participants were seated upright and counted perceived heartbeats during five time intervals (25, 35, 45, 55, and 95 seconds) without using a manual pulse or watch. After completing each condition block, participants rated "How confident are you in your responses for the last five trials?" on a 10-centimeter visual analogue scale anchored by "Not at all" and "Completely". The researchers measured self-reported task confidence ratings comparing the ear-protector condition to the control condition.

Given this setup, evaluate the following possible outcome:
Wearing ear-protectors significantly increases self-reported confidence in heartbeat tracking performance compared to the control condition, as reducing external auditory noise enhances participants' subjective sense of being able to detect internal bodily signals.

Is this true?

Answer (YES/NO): YES